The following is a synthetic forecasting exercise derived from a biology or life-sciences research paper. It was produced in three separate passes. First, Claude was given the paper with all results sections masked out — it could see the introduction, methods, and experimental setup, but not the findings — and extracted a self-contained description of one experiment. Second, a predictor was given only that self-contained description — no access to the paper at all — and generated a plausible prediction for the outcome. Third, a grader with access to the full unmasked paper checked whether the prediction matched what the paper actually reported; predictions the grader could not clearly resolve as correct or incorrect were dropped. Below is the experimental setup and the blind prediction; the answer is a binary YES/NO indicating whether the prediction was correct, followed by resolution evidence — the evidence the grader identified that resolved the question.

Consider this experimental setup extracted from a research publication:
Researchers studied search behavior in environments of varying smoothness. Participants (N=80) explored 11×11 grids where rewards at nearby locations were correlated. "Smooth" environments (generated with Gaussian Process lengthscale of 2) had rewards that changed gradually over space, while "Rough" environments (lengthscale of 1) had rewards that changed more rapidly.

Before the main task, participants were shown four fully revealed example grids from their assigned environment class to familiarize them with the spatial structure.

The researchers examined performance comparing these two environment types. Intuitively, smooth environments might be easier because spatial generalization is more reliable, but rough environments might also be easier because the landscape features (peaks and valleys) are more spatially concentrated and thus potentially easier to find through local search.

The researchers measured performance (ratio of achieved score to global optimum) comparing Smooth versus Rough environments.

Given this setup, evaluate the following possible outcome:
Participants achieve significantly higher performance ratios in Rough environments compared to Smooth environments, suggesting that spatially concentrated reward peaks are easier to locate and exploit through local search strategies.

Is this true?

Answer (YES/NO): NO